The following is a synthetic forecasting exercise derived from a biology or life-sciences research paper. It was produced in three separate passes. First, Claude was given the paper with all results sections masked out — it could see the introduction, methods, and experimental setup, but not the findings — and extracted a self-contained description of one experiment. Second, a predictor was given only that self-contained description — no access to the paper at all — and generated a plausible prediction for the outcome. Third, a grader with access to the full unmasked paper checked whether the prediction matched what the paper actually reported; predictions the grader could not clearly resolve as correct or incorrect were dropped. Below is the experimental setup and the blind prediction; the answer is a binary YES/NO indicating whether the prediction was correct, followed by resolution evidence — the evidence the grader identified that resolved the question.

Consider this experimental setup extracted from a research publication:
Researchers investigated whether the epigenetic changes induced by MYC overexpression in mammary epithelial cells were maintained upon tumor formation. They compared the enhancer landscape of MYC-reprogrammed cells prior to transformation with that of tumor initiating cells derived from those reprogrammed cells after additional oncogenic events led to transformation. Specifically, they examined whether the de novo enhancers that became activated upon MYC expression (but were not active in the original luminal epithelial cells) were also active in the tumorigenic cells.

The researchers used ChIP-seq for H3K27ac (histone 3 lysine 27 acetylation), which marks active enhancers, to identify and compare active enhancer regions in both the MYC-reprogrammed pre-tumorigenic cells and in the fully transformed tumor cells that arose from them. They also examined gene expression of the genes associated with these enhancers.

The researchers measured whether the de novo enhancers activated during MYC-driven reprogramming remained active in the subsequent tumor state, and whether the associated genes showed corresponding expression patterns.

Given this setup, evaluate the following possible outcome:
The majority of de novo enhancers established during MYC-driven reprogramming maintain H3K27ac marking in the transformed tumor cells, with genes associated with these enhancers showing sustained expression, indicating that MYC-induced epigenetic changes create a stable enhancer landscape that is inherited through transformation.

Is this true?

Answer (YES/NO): YES